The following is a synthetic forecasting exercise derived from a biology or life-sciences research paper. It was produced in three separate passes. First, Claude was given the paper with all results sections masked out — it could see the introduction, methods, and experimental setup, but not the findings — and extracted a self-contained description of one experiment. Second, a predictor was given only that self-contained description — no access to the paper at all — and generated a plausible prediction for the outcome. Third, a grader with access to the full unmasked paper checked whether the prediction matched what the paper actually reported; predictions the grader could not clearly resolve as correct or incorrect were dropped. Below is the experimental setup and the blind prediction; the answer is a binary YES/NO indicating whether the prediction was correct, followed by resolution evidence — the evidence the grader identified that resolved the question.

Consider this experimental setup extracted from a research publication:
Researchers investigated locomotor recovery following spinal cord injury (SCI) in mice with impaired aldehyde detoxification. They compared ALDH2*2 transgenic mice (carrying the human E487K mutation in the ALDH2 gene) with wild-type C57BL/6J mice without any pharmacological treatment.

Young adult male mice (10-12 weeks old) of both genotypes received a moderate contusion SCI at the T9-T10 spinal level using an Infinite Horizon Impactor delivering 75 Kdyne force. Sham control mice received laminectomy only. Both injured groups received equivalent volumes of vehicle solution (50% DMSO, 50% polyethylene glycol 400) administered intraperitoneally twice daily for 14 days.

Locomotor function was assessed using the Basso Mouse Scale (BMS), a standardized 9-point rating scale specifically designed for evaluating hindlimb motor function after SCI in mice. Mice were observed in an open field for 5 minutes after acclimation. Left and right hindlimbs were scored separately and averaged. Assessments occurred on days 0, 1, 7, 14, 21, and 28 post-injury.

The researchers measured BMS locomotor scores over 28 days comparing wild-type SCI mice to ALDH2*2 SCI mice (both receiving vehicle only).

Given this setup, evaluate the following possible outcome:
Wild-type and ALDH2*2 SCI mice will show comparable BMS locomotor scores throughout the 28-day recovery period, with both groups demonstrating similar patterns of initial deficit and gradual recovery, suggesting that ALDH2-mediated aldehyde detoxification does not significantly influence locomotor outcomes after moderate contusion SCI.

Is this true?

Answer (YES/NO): NO